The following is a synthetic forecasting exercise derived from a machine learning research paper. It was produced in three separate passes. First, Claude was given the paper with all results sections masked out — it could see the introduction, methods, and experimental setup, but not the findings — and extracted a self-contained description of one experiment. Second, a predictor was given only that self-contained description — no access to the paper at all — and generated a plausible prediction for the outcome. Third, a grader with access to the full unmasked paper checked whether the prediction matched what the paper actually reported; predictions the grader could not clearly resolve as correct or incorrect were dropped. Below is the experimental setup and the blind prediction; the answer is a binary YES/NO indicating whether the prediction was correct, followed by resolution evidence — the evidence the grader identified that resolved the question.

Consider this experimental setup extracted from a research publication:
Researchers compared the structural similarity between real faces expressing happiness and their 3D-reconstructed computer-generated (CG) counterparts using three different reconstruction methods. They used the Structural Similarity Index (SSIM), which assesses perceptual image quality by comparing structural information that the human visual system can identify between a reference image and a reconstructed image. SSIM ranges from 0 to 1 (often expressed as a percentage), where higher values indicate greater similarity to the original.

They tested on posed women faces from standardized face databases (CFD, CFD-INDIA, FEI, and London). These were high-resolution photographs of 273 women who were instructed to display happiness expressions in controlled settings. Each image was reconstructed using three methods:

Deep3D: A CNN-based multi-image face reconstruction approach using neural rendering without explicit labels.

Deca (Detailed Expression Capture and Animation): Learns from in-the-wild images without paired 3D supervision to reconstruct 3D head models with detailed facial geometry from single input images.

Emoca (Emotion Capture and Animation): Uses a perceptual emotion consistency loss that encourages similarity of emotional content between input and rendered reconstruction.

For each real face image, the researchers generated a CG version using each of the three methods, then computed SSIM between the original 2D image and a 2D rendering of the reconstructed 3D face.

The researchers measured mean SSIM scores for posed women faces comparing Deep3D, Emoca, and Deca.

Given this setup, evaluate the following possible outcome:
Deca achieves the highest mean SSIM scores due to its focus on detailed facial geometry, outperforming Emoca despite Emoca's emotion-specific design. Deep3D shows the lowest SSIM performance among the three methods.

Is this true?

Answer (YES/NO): NO